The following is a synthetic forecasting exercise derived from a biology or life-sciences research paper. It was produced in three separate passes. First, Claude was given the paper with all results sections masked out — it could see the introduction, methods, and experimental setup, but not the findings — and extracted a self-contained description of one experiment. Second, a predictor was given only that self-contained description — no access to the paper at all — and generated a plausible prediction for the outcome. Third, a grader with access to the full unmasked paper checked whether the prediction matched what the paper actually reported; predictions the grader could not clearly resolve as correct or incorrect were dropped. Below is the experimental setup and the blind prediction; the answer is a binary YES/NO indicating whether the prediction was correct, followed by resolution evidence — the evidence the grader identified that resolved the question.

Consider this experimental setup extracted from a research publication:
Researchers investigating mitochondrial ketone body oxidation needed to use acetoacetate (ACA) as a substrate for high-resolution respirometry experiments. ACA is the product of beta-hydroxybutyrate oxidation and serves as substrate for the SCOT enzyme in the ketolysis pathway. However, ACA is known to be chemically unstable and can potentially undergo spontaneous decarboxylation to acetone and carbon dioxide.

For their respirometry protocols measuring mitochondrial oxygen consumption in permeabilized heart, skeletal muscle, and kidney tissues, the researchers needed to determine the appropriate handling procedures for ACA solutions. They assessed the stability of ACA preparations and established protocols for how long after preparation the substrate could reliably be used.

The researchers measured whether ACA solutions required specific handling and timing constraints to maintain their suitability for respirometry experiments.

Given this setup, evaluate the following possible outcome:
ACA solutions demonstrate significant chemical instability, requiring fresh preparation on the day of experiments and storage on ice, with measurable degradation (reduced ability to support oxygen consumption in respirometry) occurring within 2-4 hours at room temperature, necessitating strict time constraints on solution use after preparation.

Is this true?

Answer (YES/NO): NO